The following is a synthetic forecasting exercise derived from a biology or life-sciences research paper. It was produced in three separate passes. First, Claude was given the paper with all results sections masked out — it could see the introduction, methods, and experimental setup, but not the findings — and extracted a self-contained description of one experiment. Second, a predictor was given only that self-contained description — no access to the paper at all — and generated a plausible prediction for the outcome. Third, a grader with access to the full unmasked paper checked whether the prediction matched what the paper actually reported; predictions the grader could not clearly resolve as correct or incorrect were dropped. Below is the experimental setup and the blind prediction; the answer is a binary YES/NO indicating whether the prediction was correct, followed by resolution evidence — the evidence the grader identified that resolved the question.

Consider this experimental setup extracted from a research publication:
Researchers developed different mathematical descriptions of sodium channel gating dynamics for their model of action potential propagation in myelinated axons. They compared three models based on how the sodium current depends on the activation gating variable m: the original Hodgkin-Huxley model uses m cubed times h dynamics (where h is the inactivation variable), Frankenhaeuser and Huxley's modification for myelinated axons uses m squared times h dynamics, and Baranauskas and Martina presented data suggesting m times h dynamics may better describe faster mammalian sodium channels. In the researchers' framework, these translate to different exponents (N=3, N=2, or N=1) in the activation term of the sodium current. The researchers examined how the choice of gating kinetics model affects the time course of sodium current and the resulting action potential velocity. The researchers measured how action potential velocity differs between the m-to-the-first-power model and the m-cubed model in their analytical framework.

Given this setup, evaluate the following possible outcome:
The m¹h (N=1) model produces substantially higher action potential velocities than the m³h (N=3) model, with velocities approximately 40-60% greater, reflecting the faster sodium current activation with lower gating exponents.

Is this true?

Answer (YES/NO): NO